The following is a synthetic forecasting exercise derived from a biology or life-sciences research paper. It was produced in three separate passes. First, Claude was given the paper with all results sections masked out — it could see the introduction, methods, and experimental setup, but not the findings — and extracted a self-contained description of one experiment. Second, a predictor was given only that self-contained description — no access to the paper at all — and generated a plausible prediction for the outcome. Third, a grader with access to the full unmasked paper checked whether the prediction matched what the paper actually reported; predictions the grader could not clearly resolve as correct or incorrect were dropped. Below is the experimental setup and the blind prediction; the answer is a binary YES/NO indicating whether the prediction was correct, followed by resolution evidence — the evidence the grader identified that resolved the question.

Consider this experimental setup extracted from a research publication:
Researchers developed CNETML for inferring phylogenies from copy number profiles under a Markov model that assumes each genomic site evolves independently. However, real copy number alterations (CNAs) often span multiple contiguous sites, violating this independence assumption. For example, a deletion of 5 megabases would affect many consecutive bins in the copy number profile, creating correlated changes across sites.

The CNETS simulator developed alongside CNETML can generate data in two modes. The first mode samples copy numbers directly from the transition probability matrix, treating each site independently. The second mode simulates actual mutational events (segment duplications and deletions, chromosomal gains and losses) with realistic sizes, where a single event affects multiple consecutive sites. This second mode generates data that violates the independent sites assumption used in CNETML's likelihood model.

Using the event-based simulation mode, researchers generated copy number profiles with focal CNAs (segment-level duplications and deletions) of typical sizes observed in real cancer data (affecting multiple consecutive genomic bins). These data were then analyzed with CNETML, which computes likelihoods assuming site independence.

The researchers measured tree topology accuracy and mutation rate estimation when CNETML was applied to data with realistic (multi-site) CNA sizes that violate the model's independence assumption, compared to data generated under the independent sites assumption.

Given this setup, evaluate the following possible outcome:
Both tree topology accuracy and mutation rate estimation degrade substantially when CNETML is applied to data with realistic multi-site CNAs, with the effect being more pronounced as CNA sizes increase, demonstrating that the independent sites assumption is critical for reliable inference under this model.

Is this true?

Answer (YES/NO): NO